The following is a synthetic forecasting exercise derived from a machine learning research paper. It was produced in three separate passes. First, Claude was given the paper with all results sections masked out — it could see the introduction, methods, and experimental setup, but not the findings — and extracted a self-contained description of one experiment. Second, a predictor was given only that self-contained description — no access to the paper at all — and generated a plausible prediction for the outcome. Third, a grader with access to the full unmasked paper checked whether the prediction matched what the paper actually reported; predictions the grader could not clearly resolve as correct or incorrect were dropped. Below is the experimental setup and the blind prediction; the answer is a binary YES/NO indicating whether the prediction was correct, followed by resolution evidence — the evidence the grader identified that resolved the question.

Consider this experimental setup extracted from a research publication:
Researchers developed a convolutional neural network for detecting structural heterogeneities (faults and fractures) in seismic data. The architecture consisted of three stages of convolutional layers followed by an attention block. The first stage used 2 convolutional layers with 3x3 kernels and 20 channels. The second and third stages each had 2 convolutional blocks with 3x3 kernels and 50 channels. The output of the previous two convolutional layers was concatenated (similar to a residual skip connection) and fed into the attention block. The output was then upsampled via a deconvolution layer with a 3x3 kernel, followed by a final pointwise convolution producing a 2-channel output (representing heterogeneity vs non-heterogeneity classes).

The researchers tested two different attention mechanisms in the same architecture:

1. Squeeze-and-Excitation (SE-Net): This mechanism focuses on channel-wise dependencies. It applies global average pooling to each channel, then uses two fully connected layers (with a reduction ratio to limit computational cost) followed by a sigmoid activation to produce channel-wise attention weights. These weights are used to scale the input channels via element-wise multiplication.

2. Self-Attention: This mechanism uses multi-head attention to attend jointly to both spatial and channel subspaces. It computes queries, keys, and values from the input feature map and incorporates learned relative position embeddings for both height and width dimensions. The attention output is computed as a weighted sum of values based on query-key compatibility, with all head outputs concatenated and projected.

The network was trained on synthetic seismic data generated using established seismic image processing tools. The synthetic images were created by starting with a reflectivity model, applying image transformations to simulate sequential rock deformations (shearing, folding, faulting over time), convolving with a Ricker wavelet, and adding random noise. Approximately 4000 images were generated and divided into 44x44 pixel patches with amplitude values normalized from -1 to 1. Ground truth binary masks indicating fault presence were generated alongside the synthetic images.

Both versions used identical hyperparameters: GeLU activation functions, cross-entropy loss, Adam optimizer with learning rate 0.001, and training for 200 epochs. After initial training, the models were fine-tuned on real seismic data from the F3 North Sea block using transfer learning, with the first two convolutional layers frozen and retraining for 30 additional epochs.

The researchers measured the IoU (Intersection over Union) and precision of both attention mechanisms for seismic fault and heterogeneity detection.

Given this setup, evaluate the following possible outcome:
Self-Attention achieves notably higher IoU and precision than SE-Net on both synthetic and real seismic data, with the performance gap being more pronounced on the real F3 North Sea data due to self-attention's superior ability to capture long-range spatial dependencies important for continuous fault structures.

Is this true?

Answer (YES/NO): NO